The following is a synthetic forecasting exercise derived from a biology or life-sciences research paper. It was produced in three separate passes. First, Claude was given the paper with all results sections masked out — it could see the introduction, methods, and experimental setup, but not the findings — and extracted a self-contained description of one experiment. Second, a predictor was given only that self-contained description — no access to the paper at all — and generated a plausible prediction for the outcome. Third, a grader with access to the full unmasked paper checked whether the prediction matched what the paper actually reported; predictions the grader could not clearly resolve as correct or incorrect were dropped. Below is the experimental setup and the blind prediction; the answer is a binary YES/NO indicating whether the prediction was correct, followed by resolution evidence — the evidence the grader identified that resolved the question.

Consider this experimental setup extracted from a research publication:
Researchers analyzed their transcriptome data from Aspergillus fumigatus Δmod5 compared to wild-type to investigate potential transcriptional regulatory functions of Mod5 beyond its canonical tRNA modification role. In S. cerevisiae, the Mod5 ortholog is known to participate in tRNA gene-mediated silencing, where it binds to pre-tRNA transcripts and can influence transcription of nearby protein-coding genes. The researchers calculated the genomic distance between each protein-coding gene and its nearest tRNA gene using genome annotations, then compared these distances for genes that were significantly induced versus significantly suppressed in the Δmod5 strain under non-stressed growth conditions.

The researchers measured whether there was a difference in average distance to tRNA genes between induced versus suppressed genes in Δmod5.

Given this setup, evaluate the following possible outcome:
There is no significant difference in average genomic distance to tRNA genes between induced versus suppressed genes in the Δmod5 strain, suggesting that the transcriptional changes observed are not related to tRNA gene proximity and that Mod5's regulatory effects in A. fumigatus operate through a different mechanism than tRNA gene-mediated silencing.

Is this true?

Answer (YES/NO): NO